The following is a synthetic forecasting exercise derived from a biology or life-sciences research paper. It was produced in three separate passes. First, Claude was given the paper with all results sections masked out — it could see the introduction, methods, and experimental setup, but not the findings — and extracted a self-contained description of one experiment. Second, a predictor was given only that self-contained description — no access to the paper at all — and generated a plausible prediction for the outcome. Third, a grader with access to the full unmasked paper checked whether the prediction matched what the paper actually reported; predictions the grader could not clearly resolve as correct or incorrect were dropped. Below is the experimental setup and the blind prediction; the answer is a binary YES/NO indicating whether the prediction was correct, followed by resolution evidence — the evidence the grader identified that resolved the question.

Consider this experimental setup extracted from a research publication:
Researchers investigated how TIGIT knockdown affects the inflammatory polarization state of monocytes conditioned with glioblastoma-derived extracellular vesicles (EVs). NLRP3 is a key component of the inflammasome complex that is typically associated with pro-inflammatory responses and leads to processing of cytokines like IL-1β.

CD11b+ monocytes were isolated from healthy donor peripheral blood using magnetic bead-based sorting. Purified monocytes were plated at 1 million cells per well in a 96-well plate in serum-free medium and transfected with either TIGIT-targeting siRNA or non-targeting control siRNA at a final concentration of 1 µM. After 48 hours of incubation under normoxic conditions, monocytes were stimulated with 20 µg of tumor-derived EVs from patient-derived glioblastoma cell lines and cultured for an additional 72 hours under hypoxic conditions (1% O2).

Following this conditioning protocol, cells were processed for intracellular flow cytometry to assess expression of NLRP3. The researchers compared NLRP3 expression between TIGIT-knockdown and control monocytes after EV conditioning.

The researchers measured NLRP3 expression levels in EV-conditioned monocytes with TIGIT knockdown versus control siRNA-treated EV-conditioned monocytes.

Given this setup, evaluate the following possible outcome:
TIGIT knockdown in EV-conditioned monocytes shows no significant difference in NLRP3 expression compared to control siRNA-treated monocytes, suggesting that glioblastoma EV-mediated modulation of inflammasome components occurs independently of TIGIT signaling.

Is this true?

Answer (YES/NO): NO